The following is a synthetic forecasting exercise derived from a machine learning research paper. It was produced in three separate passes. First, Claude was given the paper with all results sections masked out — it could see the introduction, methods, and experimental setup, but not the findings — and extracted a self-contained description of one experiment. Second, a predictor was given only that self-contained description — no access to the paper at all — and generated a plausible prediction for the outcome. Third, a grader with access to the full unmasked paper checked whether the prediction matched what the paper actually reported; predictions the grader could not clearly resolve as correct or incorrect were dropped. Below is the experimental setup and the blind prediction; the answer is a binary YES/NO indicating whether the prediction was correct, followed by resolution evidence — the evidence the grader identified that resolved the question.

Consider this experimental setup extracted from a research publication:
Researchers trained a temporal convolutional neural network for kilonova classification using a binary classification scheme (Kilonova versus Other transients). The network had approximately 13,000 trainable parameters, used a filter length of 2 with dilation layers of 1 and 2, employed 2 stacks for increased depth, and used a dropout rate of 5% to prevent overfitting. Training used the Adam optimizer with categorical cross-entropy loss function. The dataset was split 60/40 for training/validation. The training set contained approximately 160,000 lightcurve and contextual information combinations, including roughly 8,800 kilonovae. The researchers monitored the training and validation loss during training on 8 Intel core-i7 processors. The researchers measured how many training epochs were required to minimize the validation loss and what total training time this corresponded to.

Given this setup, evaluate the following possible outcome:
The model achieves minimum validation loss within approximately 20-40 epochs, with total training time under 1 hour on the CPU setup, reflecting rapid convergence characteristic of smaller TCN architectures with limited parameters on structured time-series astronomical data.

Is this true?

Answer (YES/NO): YES